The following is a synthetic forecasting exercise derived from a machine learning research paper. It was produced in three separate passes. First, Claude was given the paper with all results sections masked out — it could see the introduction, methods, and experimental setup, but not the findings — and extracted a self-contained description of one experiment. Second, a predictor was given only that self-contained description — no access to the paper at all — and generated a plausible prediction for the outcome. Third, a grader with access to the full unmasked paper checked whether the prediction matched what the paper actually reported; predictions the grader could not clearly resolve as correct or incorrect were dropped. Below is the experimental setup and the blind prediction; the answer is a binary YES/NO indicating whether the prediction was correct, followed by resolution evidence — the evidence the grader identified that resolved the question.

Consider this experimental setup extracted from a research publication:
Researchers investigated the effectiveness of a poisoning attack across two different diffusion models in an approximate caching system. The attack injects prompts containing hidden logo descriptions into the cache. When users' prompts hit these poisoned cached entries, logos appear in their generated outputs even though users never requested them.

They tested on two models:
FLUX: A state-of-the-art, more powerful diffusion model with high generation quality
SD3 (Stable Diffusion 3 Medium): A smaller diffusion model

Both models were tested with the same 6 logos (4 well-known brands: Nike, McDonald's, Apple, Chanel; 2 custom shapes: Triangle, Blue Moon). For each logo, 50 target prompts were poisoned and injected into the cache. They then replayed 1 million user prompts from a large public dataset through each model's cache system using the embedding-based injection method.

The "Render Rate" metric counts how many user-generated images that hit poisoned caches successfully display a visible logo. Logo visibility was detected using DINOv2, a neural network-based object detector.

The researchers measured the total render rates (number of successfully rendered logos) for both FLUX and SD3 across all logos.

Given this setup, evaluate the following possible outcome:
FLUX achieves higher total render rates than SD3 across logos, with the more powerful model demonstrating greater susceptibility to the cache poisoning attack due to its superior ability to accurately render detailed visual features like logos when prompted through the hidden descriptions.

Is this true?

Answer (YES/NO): YES